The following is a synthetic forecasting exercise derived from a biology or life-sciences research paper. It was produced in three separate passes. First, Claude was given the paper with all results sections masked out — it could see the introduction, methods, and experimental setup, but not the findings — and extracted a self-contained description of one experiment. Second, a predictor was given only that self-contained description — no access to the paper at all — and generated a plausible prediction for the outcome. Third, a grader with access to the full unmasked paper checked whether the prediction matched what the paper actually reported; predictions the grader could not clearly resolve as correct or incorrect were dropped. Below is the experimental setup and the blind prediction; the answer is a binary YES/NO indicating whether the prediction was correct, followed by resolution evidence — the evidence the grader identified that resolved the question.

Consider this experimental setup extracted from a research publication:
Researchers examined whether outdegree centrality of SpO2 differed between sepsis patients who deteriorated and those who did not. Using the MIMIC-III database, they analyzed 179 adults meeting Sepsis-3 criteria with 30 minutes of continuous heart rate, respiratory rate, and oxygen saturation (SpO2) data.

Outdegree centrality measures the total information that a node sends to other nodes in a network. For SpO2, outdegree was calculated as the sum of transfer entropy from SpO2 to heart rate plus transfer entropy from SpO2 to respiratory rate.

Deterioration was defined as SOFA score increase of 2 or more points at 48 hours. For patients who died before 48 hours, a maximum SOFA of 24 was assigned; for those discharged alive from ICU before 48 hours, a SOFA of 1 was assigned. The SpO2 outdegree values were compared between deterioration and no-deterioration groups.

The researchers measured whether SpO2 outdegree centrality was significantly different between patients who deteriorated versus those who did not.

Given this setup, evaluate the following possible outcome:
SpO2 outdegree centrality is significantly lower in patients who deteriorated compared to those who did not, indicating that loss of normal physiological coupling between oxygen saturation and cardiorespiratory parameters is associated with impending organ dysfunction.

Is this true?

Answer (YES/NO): YES